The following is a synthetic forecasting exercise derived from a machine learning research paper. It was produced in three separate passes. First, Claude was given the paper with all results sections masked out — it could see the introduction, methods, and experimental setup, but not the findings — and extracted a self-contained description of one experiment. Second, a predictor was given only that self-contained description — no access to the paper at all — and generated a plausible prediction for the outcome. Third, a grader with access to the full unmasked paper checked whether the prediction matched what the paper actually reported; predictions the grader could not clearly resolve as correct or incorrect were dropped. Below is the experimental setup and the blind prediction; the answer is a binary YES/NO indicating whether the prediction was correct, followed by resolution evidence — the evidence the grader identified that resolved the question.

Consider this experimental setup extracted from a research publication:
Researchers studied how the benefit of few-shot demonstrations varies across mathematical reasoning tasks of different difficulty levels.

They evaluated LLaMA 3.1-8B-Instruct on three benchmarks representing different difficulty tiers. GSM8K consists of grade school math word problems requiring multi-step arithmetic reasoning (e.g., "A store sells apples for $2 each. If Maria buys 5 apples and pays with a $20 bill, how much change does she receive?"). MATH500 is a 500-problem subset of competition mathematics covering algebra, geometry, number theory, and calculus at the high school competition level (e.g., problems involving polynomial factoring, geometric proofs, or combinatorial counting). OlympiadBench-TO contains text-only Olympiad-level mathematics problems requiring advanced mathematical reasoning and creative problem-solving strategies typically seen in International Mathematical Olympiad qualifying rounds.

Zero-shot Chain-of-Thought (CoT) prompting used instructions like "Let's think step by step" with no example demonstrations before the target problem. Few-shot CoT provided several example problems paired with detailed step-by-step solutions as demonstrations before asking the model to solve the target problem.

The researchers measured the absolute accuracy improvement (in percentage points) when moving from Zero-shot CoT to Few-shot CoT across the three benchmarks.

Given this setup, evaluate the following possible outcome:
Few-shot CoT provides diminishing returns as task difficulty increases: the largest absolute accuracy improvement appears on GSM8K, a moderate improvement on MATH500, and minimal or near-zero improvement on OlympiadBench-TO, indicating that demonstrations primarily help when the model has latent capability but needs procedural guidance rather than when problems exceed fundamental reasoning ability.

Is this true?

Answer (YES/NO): NO